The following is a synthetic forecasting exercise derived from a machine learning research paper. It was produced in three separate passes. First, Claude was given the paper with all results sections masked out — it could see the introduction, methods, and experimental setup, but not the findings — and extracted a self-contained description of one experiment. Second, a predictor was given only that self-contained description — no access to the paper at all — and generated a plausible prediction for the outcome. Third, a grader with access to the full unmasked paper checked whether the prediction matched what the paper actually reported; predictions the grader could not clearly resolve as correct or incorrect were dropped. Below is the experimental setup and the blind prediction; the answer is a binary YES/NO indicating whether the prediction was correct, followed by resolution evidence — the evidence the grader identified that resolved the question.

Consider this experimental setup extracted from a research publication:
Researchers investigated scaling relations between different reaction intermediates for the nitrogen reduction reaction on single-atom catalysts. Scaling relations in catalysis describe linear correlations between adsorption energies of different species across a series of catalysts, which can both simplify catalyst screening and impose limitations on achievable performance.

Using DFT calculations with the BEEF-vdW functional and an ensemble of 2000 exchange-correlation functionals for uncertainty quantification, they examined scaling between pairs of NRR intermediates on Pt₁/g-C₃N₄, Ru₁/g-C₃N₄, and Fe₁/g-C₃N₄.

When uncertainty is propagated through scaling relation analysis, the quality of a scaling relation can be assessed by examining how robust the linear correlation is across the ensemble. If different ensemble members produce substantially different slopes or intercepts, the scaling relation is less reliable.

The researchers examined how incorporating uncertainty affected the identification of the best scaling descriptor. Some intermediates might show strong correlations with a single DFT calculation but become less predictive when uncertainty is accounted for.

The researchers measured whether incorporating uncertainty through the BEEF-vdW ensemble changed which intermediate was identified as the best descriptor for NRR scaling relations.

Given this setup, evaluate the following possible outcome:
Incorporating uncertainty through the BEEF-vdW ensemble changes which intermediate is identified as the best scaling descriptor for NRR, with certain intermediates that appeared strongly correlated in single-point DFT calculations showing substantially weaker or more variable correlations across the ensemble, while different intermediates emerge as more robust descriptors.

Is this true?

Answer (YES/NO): YES